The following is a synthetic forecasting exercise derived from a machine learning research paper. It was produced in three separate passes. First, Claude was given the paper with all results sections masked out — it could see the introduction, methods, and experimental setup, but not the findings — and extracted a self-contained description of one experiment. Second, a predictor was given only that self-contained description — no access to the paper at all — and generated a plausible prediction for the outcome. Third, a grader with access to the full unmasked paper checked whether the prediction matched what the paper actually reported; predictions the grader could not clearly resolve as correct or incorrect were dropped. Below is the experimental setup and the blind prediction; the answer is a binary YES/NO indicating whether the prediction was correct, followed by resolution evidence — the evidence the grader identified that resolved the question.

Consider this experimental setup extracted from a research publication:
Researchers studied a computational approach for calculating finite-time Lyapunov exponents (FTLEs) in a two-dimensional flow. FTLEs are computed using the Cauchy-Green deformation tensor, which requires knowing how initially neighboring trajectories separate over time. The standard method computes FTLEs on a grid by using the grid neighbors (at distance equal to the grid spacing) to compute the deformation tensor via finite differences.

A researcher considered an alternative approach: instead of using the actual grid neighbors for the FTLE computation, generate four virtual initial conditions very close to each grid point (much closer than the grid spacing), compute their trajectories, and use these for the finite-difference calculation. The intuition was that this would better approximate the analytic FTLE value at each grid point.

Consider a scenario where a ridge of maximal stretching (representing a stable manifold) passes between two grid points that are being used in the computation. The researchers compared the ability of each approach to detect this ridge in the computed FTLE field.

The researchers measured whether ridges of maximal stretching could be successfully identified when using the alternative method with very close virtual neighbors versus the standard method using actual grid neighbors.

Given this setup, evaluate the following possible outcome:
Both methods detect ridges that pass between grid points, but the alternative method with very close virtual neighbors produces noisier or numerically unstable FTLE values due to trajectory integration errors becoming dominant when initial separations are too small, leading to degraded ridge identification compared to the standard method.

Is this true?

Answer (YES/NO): NO